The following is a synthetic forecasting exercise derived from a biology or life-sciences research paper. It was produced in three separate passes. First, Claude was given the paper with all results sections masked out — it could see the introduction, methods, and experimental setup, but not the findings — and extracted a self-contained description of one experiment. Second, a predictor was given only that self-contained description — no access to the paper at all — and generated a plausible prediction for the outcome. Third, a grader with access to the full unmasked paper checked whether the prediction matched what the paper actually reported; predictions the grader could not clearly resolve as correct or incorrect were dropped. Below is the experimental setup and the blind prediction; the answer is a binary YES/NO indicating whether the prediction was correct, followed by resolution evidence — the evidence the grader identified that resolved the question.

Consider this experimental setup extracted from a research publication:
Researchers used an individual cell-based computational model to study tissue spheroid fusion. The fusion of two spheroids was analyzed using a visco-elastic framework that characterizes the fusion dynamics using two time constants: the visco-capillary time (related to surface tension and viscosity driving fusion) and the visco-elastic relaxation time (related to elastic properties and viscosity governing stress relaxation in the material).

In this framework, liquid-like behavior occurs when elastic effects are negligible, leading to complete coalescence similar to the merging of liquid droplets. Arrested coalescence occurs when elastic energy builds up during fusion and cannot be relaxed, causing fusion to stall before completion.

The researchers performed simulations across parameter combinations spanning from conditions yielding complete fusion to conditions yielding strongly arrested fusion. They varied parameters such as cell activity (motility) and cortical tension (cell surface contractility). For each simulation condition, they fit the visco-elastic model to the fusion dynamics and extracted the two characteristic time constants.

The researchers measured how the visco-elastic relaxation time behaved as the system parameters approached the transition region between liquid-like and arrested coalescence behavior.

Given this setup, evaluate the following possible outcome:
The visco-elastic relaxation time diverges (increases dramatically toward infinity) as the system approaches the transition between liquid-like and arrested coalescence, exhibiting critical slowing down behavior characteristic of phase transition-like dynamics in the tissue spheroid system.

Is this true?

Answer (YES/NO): YES